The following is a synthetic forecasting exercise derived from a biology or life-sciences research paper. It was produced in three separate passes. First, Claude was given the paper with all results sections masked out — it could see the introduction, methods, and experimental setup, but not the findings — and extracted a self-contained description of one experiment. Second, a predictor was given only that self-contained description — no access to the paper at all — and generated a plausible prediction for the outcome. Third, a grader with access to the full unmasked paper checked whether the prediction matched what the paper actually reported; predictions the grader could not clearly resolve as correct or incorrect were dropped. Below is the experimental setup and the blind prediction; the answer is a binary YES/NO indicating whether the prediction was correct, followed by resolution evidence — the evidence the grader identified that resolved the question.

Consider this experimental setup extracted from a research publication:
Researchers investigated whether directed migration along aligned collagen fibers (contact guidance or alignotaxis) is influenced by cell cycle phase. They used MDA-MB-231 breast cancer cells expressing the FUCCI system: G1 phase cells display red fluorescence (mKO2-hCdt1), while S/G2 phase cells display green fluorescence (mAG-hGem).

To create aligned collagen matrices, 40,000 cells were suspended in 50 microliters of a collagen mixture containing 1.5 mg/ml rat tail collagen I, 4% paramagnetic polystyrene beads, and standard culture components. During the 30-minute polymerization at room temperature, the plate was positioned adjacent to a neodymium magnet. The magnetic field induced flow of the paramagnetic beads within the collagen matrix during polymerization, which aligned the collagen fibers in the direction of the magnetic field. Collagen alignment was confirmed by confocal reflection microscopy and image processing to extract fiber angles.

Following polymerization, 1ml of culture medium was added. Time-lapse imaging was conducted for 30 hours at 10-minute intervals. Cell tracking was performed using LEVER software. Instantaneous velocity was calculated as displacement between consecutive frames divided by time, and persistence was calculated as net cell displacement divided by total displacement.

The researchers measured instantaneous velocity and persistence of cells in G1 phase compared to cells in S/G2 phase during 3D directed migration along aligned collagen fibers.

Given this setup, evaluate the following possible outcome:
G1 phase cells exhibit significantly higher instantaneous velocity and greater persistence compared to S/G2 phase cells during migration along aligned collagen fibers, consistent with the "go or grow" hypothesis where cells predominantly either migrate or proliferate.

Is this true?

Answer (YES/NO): YES